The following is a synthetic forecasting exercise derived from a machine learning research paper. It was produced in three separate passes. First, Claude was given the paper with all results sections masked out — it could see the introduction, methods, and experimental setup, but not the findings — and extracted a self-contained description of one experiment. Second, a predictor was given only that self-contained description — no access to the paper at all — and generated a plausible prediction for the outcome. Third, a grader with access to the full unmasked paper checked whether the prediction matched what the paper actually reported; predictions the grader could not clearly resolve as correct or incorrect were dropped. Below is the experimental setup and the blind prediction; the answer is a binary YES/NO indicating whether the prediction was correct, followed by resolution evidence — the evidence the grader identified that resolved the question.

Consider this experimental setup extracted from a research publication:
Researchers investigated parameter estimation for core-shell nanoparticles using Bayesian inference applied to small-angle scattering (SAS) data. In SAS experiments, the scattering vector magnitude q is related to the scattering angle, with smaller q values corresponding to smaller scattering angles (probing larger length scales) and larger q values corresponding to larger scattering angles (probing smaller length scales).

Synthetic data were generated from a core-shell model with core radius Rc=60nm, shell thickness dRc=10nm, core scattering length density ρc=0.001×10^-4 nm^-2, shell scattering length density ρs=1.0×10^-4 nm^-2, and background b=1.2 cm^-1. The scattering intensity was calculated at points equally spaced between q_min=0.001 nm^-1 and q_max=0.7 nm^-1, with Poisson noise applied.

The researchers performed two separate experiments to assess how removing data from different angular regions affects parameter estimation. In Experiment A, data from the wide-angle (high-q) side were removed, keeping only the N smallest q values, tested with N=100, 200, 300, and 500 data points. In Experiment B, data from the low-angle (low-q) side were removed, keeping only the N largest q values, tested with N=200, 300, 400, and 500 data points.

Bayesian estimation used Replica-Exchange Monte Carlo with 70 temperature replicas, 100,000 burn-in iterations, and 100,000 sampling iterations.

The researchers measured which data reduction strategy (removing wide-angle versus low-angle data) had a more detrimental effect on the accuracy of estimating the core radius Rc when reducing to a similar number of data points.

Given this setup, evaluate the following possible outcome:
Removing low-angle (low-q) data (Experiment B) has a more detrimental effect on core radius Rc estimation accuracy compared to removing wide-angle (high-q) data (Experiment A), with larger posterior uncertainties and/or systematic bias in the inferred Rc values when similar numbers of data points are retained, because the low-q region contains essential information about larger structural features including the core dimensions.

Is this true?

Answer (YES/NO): YES